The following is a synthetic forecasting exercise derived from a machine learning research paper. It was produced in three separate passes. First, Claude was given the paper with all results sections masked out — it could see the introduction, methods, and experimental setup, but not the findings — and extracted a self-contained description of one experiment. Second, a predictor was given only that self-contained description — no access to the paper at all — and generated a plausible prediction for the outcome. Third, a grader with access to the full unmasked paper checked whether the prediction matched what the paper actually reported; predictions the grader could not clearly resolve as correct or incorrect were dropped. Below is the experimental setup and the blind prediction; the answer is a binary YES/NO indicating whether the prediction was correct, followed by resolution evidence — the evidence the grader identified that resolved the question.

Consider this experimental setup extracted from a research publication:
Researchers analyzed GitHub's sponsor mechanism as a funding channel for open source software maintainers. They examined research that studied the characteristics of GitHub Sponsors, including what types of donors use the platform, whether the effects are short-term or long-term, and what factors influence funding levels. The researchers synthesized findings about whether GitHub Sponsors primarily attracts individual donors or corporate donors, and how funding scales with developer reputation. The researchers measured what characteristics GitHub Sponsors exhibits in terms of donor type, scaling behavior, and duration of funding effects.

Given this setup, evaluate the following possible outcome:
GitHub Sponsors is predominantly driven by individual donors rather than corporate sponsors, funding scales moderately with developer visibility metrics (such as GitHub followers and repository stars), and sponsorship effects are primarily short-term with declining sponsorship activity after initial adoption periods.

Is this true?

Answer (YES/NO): NO